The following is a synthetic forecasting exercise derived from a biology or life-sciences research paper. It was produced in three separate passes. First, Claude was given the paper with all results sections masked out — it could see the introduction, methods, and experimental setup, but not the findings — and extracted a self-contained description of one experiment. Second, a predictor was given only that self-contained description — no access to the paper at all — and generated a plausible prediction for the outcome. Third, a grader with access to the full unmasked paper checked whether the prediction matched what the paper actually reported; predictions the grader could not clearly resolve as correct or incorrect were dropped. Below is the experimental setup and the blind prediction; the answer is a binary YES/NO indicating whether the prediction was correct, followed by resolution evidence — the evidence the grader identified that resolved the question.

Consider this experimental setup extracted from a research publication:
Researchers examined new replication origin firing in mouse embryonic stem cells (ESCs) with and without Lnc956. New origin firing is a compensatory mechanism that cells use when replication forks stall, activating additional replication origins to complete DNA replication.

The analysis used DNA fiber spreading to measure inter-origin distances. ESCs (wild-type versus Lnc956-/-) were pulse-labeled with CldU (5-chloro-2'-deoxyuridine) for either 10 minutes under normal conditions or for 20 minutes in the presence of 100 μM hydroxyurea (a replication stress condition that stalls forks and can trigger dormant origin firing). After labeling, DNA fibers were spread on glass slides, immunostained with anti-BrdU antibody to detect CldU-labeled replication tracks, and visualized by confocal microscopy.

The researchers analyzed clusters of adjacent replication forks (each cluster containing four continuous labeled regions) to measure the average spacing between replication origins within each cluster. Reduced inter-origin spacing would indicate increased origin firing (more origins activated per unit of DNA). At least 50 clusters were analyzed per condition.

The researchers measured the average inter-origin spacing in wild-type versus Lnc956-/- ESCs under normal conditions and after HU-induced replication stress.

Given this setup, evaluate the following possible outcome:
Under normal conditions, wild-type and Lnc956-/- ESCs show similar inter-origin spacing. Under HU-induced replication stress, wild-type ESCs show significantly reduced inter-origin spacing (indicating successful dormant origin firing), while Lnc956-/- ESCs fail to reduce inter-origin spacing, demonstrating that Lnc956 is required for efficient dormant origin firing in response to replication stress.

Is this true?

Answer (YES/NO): NO